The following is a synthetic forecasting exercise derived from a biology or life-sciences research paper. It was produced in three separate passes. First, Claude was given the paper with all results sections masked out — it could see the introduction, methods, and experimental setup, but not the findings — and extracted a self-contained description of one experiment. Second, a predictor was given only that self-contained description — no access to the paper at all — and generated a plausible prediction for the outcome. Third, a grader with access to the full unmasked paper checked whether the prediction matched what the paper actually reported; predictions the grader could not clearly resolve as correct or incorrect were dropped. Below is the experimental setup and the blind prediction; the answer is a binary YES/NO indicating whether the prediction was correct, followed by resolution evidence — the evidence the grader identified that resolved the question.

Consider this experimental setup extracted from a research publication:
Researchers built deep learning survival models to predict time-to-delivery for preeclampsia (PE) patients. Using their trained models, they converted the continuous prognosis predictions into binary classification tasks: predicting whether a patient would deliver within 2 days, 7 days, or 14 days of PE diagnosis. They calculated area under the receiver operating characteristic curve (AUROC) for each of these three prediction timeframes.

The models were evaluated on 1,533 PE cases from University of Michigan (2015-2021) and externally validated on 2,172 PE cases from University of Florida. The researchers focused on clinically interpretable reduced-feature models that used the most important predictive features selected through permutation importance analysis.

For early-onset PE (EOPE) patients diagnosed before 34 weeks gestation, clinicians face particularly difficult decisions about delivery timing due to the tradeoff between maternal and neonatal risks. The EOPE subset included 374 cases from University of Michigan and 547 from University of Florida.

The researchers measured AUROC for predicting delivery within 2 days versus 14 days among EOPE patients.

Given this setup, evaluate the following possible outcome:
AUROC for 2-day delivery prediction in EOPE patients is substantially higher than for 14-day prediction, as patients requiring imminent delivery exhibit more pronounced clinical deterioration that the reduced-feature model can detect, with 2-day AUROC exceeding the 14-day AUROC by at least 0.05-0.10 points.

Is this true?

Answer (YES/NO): NO